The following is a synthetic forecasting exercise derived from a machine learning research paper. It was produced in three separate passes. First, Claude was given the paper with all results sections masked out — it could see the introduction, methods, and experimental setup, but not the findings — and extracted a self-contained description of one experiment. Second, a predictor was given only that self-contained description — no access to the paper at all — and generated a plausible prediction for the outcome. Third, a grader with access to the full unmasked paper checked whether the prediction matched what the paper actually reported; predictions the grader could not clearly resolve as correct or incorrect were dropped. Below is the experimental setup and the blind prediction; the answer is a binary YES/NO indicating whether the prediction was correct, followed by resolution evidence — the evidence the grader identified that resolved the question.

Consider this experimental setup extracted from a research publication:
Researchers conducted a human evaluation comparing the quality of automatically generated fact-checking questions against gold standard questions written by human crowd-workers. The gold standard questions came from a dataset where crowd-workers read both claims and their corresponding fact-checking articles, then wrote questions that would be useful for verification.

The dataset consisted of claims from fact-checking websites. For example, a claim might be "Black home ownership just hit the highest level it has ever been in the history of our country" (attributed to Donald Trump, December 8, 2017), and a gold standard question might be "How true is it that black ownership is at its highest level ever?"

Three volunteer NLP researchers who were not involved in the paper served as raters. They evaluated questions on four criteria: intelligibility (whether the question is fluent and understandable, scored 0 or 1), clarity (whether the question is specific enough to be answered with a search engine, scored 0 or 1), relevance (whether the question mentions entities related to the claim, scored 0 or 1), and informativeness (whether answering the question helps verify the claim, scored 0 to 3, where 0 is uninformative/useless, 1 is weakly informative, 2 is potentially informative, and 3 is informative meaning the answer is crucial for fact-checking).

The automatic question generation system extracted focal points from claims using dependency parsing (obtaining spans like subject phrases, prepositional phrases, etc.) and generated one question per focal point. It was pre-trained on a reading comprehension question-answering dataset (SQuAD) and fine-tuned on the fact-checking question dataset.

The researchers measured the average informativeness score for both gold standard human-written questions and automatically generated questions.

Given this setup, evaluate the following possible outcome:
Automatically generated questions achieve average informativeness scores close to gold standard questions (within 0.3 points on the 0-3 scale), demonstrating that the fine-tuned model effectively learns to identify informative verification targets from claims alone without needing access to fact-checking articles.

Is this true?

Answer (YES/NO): NO